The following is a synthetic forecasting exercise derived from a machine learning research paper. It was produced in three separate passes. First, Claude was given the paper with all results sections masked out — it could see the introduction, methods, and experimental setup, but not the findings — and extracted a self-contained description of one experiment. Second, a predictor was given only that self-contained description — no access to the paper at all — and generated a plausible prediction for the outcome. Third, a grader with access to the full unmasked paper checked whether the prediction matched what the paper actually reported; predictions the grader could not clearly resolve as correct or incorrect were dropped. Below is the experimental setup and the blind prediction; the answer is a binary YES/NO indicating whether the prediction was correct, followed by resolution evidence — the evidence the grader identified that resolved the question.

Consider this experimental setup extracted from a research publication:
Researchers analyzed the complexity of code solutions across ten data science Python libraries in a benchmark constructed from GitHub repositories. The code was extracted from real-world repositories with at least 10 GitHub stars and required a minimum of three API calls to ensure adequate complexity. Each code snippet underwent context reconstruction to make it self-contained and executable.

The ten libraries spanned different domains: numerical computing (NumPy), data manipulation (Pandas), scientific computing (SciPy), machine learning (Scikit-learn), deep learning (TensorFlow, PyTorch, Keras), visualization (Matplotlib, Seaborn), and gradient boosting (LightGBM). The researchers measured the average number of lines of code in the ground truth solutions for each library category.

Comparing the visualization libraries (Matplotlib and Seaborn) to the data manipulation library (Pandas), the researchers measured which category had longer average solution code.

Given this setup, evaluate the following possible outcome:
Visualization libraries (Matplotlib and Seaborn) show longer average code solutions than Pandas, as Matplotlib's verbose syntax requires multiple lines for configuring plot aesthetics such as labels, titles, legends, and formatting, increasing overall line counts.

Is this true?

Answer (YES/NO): NO